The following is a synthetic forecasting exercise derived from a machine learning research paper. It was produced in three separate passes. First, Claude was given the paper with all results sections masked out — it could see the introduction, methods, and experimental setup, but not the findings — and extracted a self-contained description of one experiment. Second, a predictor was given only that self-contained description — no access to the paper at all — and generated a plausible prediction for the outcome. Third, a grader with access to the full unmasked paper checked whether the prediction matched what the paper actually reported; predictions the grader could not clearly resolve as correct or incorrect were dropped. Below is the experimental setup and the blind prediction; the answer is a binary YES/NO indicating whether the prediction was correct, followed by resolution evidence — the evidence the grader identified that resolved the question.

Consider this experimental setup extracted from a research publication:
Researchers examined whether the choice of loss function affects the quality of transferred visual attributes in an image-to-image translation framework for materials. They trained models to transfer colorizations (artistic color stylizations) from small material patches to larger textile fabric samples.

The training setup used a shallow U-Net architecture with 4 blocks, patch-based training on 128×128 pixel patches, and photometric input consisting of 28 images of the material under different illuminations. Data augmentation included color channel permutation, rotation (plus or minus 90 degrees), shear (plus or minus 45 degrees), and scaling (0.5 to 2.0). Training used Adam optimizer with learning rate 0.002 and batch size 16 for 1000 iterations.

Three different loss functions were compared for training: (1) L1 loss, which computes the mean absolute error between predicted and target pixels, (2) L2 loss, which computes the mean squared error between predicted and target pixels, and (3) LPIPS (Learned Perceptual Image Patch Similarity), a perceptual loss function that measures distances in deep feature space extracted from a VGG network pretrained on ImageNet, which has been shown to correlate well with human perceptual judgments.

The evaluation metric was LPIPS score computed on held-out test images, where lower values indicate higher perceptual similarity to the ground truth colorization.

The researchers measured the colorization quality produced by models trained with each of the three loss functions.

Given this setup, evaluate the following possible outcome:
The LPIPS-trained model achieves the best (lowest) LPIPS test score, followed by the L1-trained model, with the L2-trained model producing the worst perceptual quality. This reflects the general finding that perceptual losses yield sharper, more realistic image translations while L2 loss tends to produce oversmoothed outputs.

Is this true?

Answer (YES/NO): NO